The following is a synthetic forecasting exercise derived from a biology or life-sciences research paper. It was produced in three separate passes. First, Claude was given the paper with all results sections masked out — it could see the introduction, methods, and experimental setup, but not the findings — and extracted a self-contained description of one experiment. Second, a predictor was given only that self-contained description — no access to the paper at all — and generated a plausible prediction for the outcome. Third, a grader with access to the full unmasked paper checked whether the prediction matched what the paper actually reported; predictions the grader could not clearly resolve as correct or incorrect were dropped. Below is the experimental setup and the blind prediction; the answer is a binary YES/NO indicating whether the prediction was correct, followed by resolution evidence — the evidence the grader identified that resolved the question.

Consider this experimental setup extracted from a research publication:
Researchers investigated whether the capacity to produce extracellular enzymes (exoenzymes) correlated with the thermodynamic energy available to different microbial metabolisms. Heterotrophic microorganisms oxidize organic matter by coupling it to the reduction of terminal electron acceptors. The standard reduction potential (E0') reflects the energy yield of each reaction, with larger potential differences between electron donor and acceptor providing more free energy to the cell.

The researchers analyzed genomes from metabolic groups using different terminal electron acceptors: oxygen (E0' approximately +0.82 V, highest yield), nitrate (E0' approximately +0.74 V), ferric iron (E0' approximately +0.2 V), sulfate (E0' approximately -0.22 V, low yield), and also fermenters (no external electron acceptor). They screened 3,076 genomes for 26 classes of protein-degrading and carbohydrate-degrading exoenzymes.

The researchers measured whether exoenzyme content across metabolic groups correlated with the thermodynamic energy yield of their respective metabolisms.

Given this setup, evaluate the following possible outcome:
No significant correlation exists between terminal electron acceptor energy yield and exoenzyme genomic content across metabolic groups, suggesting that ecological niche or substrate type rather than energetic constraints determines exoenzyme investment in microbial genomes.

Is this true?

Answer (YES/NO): NO